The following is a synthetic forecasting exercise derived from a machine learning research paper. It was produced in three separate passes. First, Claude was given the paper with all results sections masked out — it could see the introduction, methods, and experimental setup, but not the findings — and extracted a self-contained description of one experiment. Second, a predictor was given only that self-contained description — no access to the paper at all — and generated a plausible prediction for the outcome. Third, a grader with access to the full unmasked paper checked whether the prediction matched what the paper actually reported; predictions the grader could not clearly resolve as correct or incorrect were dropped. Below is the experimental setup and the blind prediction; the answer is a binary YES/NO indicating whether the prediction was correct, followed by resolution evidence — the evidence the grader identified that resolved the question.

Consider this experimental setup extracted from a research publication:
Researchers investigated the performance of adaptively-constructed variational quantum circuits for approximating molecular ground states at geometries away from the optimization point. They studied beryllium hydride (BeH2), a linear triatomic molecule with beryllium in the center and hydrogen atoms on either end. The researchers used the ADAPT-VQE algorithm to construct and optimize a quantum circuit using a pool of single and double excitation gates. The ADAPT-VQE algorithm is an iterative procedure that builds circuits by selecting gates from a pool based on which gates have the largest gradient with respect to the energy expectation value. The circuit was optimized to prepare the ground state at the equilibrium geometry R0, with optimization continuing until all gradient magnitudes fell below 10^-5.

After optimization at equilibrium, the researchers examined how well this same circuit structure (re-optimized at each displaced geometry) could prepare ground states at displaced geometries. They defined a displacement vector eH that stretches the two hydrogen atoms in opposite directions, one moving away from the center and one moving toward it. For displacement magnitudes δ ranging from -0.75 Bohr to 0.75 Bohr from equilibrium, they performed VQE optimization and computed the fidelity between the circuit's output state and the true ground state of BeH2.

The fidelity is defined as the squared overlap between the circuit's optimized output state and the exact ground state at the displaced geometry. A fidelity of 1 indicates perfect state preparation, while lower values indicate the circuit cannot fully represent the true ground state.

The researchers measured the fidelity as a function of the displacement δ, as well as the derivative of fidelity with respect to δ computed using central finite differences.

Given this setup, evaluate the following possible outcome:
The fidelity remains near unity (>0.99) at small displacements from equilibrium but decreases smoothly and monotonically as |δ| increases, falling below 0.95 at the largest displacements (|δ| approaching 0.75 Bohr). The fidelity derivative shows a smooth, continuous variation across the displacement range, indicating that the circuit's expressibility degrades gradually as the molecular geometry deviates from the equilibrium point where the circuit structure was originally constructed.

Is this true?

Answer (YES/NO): NO